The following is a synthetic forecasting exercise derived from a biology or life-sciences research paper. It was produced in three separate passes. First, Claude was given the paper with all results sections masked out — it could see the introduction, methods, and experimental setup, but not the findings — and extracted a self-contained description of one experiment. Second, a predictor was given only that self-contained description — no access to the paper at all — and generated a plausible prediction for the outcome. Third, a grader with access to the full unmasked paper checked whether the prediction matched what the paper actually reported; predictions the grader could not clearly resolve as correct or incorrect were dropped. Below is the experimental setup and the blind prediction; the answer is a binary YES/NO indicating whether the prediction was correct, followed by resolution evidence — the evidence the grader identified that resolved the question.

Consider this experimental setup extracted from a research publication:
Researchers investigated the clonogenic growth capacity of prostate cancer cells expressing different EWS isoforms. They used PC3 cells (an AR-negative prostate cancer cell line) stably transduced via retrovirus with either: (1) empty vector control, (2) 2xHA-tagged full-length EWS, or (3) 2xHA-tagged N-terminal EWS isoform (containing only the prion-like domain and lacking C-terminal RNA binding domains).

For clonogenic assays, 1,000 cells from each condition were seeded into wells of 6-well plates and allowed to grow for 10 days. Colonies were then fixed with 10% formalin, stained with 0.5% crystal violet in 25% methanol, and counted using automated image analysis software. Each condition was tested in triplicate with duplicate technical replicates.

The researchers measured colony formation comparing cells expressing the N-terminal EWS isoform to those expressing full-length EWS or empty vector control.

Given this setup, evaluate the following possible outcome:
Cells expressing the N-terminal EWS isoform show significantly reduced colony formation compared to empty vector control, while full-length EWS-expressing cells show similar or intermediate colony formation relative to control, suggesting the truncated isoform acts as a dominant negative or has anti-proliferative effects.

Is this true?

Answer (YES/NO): NO